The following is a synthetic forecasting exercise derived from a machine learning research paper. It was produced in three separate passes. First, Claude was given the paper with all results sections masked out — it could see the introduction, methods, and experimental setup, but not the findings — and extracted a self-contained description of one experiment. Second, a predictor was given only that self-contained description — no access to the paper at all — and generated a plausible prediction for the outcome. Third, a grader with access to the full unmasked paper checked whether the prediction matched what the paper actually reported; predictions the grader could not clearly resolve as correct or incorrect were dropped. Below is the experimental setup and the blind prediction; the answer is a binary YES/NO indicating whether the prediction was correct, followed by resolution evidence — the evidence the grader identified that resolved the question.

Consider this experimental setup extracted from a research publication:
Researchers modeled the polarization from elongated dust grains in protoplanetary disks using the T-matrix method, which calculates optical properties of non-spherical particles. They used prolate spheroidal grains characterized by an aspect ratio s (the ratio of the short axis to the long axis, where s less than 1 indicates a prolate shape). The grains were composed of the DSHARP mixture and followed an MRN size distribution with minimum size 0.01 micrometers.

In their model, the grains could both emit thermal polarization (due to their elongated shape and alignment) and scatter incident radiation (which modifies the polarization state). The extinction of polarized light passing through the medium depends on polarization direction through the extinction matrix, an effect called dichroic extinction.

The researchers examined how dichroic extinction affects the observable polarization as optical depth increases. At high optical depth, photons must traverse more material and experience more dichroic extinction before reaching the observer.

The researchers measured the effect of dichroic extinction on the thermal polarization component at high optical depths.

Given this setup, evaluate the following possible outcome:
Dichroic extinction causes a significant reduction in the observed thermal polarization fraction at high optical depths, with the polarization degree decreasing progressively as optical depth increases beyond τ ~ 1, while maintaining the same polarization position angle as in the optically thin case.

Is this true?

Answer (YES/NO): NO